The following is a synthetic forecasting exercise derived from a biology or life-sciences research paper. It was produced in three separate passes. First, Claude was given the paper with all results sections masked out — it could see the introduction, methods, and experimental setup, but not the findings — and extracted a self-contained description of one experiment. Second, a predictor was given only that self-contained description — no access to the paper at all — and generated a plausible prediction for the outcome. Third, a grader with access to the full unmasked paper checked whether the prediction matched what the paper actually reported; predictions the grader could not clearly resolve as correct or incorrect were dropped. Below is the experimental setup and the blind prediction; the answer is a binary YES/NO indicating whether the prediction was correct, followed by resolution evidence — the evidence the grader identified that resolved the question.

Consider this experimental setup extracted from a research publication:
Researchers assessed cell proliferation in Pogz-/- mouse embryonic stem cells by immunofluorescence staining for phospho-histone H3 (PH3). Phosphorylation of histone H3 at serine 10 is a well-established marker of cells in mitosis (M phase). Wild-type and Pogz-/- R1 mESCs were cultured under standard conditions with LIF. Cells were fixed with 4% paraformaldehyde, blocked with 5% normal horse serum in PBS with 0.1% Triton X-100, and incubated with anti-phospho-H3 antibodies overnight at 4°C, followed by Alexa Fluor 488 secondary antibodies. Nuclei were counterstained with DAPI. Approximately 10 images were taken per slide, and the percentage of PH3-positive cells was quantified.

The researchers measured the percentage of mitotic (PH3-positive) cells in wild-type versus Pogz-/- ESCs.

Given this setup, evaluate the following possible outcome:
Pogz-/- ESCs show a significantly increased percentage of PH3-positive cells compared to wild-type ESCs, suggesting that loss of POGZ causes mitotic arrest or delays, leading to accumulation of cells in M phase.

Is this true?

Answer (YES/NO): NO